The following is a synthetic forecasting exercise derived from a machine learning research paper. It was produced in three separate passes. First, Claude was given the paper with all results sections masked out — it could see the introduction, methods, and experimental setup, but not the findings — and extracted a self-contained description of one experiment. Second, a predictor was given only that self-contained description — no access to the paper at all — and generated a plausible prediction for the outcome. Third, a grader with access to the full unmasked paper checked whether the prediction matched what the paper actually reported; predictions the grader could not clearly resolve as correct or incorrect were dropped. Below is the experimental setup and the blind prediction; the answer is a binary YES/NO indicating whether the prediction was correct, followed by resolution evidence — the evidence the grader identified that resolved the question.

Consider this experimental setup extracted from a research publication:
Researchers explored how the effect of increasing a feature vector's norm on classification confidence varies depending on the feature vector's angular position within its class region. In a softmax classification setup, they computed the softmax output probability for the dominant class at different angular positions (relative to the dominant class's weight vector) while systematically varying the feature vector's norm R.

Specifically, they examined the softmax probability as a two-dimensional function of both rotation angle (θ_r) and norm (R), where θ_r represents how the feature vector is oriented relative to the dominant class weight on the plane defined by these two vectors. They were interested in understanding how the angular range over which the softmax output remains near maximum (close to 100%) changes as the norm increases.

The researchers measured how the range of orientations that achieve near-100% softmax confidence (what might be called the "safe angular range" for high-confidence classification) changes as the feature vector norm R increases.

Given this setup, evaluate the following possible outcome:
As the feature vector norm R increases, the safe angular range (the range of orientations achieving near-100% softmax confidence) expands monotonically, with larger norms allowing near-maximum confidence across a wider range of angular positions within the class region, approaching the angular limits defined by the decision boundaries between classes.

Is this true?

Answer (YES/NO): YES